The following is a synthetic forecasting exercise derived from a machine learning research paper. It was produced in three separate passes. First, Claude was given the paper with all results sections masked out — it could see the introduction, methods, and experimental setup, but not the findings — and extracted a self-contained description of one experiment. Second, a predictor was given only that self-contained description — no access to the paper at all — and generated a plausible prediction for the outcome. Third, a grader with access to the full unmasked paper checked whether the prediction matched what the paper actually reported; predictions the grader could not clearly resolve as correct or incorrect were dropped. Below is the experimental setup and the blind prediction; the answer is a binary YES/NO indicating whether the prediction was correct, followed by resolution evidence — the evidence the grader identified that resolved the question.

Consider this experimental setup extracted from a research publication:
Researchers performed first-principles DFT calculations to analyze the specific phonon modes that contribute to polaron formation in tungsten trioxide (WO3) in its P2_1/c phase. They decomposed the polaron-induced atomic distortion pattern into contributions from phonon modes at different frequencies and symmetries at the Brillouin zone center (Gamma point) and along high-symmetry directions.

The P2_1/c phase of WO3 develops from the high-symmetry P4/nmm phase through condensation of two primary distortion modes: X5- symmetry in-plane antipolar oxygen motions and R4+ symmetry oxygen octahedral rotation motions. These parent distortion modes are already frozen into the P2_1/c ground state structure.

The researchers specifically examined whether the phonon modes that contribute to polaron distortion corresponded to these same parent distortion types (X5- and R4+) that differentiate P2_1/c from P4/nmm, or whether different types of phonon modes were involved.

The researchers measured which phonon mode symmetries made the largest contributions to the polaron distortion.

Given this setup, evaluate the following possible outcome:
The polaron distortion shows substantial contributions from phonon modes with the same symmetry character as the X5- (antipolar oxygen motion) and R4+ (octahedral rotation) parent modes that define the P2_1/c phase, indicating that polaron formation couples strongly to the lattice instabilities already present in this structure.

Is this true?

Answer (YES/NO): NO